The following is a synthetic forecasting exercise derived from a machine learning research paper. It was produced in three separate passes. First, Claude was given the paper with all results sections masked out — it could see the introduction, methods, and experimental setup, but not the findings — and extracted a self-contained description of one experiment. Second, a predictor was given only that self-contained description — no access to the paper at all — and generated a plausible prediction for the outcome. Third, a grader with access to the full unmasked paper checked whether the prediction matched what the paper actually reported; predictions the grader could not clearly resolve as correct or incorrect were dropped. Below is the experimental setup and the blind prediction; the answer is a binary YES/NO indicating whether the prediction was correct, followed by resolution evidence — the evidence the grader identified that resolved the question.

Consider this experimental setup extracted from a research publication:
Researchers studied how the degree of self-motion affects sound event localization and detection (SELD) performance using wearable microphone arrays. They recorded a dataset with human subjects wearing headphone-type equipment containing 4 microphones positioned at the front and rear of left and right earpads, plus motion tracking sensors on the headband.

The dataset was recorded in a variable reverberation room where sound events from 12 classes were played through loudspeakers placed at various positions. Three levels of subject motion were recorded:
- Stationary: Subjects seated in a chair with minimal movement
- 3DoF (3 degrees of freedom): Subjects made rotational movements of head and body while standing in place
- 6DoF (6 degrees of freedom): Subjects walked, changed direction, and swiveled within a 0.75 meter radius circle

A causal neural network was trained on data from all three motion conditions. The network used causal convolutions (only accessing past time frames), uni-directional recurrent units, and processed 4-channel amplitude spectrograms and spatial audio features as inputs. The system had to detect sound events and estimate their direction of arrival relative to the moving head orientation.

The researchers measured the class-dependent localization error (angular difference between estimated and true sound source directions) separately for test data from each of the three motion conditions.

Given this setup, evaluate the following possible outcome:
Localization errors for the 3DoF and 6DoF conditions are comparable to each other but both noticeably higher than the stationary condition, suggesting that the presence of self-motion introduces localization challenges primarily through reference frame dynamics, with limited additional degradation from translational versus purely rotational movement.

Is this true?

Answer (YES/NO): YES